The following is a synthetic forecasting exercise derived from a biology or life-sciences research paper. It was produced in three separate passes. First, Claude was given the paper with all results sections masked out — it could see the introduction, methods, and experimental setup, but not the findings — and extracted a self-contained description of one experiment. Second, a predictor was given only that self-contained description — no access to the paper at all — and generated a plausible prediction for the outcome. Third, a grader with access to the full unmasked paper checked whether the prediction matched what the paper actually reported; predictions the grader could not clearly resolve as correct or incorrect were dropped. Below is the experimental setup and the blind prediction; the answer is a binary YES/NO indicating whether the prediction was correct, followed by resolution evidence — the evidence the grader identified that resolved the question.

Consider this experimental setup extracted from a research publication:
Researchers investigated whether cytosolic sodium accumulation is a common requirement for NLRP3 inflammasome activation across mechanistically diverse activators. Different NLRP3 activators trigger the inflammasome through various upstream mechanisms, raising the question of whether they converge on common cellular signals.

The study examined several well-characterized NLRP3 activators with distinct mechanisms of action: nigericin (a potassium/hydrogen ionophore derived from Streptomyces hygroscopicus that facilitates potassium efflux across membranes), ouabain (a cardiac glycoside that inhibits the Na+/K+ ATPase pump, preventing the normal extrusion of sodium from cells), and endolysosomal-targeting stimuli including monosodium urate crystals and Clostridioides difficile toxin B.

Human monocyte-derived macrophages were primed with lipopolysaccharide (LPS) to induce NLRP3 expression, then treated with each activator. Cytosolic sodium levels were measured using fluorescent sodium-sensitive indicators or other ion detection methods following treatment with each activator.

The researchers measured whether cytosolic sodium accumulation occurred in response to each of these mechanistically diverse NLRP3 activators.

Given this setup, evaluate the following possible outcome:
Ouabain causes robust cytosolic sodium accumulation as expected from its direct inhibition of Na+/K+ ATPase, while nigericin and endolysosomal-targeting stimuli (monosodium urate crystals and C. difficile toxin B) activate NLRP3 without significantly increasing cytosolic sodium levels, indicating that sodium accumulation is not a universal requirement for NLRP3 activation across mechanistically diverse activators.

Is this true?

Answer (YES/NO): NO